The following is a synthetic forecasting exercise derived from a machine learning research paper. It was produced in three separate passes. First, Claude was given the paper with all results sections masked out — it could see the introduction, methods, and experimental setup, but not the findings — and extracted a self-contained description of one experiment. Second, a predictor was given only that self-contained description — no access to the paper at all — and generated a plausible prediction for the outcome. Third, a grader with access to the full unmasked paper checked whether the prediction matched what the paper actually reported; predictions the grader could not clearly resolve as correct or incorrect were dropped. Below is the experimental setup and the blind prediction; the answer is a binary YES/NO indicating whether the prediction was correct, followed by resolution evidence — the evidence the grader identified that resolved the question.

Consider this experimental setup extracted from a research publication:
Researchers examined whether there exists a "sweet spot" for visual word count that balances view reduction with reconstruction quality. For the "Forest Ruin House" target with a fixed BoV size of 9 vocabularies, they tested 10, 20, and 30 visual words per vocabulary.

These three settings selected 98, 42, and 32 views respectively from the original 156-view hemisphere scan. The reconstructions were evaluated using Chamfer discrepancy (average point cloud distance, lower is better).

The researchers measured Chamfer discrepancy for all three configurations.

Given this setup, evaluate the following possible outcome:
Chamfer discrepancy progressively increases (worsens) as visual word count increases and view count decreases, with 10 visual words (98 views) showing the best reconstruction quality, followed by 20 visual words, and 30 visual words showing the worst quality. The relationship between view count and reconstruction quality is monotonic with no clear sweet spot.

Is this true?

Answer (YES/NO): NO